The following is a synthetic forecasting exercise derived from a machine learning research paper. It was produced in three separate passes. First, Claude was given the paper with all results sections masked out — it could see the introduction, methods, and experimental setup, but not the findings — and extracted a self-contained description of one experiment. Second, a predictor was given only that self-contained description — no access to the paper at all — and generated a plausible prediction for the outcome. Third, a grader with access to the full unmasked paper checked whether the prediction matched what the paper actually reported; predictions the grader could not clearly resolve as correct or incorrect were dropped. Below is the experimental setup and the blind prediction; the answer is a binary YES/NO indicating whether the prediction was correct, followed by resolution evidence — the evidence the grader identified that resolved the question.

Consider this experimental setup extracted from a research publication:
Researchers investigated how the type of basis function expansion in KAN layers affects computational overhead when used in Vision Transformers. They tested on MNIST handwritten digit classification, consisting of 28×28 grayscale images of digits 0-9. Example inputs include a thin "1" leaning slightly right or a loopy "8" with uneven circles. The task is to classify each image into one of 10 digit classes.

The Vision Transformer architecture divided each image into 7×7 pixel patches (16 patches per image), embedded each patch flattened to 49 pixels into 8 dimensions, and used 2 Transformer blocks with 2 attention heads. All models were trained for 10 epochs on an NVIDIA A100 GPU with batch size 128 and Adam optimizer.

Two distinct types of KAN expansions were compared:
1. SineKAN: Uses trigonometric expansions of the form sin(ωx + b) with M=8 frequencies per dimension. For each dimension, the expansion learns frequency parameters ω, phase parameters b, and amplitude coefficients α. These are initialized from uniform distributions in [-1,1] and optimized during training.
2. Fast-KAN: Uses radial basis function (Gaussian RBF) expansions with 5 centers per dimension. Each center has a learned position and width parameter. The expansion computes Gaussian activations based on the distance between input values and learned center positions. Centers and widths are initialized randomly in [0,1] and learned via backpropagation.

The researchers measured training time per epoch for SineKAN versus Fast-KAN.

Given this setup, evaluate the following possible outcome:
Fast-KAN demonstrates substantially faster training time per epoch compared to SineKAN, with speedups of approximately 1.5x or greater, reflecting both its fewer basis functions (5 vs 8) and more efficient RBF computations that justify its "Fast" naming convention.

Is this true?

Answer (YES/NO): NO